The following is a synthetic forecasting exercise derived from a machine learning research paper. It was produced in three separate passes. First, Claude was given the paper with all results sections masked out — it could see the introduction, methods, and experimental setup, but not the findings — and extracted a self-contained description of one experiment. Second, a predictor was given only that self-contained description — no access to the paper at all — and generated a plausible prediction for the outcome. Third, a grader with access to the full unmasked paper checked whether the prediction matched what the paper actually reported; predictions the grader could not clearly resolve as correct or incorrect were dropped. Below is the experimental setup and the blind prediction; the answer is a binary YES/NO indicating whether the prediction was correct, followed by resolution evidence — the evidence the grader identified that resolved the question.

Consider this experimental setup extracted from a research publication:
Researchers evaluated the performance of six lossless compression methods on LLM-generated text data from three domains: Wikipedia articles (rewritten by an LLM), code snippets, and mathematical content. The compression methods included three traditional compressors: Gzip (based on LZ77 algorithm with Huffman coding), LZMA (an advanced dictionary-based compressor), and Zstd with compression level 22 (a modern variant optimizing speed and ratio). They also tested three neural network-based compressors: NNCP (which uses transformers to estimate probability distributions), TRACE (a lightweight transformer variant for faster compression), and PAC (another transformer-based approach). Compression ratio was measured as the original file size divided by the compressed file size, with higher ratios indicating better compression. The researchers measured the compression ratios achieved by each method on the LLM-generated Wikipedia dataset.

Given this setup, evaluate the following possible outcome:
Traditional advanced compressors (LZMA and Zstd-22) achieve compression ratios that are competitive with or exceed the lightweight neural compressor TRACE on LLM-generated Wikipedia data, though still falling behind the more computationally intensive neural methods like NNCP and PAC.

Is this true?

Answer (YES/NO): NO